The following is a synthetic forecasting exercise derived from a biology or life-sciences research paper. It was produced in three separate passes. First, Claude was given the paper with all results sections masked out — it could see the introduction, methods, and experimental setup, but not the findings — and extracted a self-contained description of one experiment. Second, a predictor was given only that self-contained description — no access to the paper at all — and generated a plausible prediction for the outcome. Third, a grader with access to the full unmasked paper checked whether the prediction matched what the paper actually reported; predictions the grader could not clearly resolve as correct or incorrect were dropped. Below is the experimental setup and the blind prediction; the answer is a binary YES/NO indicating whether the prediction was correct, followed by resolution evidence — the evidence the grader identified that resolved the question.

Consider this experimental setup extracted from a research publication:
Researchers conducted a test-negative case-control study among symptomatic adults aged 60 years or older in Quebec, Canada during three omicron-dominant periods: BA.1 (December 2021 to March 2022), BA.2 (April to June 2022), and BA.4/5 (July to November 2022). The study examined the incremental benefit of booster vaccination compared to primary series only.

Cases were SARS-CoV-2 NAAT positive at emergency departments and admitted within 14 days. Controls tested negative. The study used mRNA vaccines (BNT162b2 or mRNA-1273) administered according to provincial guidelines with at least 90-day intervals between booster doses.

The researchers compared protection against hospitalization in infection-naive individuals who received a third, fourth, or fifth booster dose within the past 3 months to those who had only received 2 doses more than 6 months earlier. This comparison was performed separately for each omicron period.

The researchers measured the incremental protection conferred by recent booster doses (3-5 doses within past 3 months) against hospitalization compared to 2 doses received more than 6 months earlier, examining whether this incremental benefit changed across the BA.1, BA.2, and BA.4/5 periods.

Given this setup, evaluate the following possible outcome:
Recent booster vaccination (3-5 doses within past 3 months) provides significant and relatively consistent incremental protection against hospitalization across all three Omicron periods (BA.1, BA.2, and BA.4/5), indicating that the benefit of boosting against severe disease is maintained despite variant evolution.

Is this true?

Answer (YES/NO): NO